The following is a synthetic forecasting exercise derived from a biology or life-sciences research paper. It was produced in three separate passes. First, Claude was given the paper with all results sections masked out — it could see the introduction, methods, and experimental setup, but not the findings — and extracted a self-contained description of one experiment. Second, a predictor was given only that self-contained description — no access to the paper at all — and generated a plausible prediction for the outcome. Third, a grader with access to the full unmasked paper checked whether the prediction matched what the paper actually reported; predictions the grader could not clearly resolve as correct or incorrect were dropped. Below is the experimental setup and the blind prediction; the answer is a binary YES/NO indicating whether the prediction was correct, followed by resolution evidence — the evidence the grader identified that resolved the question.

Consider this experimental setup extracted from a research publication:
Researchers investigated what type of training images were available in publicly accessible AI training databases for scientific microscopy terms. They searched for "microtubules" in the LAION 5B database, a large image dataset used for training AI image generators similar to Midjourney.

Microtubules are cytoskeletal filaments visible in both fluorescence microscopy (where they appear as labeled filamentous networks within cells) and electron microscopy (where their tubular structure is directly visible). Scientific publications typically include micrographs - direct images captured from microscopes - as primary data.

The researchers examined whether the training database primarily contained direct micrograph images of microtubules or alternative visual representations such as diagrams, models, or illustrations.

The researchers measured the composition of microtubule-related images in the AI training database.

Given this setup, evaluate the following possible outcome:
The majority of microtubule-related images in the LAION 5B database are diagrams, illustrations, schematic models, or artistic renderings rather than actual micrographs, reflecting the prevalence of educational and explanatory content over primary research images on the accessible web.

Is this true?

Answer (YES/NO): YES